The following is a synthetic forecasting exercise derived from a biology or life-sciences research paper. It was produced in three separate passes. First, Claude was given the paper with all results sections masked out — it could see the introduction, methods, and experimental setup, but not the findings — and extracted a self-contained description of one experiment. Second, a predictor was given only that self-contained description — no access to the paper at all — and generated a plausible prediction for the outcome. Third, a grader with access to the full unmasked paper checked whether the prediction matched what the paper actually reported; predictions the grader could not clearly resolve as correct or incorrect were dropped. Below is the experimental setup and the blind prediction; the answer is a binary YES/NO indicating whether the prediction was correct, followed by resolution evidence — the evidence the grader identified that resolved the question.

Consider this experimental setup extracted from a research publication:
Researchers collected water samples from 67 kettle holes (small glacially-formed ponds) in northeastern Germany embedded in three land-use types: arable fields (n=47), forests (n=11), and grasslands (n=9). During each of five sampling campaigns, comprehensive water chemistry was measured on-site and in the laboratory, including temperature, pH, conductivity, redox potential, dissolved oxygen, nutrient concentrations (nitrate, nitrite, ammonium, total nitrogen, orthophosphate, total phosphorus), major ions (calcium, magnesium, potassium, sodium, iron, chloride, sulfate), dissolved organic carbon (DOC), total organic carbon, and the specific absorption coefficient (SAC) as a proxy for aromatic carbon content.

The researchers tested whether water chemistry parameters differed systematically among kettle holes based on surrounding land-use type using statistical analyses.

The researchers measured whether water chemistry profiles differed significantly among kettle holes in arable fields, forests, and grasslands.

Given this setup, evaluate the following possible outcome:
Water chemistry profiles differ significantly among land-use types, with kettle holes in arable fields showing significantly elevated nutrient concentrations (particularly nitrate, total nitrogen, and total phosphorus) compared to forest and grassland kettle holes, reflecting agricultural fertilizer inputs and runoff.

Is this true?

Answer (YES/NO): NO